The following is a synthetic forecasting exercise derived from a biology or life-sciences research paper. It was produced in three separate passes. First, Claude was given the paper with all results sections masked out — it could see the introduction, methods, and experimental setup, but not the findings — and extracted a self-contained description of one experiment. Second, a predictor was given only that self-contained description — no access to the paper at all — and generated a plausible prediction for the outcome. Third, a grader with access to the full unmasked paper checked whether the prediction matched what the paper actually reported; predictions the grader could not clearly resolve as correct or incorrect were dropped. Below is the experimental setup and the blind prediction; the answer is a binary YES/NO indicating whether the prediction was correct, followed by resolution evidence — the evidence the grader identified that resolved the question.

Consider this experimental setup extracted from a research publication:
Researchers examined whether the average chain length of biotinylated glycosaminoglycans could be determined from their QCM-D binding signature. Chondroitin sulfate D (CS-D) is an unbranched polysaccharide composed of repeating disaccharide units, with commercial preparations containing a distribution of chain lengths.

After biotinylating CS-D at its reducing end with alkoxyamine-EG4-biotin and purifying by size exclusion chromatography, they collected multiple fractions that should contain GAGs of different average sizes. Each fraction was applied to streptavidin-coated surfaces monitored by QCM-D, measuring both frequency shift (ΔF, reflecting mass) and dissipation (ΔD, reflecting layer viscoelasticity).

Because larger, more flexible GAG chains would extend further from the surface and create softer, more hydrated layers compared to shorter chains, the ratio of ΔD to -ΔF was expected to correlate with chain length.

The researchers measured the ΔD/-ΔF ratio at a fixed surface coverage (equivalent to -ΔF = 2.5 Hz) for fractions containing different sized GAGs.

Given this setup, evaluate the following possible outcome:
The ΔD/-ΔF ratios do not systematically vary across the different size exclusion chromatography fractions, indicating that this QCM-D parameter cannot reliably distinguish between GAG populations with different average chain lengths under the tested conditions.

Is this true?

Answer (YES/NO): NO